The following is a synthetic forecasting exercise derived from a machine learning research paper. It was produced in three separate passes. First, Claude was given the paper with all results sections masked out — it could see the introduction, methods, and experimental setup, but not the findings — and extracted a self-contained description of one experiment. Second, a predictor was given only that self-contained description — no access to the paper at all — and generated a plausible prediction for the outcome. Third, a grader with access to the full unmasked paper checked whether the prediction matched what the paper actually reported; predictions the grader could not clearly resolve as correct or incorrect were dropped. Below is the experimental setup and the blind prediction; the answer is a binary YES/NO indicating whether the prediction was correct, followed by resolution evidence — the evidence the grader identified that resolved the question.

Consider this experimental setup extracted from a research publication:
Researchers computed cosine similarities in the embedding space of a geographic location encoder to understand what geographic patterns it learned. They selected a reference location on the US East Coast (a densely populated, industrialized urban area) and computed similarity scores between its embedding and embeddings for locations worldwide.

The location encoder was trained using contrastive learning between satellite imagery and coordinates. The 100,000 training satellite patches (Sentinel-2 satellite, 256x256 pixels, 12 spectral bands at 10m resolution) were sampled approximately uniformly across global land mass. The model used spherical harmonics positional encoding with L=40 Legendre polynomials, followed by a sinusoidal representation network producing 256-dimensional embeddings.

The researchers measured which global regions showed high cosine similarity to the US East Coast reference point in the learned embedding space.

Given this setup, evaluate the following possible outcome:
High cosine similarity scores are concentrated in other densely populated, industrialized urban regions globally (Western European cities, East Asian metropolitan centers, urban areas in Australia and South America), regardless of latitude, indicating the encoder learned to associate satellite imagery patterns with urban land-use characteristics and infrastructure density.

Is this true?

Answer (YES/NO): YES